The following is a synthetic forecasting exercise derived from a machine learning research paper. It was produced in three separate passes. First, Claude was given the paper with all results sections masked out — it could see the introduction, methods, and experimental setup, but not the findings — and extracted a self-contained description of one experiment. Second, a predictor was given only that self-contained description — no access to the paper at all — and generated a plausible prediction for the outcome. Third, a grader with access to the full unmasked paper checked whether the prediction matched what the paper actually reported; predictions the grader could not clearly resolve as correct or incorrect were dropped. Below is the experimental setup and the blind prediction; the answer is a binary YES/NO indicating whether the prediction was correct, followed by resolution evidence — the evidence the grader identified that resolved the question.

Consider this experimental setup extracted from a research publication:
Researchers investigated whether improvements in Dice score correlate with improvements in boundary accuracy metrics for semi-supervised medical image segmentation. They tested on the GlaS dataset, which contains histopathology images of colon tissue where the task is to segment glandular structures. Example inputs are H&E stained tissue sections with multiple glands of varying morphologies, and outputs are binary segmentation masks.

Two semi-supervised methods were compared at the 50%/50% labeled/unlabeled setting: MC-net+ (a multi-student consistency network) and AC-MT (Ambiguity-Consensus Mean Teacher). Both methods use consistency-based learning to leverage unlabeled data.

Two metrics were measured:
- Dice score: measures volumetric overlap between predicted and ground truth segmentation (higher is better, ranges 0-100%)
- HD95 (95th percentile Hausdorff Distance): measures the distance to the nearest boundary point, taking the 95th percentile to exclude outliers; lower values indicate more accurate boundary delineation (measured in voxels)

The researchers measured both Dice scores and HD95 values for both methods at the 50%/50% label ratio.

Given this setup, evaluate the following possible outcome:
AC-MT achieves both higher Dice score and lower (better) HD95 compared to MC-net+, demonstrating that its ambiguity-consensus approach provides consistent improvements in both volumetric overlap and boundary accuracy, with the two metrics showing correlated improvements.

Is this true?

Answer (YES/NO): YES